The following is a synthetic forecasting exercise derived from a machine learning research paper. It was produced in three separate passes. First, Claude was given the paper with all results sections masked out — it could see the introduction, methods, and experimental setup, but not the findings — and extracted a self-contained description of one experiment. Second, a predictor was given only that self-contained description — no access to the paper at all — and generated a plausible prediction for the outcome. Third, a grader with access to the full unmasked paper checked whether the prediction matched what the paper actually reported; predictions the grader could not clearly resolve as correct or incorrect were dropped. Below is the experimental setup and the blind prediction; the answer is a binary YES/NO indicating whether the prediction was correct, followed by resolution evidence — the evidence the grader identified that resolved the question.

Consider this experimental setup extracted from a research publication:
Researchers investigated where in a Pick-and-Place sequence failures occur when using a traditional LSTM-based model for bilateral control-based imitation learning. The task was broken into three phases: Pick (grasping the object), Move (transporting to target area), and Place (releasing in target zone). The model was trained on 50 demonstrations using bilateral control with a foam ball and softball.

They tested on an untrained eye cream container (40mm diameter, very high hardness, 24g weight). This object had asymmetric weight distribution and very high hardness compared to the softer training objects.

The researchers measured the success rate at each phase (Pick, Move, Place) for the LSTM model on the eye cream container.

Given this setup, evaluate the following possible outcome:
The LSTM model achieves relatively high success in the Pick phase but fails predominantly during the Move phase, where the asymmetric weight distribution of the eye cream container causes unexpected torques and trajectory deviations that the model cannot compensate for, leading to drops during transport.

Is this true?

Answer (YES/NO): NO